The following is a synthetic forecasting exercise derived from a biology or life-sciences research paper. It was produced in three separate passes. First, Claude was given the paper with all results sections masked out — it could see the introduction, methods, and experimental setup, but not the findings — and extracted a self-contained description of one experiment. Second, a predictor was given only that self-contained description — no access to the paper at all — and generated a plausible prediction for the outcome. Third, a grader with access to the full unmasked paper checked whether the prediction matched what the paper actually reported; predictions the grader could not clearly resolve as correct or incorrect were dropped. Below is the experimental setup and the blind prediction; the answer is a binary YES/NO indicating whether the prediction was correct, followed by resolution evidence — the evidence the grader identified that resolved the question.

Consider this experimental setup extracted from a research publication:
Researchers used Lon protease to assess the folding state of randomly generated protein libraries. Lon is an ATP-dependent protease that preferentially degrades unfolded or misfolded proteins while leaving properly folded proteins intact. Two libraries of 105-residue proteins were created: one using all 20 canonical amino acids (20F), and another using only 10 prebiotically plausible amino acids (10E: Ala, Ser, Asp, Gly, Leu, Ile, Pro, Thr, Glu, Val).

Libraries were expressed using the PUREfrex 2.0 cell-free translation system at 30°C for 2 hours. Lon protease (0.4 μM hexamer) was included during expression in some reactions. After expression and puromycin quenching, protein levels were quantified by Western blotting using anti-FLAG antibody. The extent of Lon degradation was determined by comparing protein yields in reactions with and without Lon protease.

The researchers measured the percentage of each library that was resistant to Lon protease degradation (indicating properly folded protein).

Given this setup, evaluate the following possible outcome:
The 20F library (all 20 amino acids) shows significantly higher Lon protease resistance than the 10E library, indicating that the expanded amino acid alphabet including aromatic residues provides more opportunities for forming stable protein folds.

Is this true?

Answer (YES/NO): NO